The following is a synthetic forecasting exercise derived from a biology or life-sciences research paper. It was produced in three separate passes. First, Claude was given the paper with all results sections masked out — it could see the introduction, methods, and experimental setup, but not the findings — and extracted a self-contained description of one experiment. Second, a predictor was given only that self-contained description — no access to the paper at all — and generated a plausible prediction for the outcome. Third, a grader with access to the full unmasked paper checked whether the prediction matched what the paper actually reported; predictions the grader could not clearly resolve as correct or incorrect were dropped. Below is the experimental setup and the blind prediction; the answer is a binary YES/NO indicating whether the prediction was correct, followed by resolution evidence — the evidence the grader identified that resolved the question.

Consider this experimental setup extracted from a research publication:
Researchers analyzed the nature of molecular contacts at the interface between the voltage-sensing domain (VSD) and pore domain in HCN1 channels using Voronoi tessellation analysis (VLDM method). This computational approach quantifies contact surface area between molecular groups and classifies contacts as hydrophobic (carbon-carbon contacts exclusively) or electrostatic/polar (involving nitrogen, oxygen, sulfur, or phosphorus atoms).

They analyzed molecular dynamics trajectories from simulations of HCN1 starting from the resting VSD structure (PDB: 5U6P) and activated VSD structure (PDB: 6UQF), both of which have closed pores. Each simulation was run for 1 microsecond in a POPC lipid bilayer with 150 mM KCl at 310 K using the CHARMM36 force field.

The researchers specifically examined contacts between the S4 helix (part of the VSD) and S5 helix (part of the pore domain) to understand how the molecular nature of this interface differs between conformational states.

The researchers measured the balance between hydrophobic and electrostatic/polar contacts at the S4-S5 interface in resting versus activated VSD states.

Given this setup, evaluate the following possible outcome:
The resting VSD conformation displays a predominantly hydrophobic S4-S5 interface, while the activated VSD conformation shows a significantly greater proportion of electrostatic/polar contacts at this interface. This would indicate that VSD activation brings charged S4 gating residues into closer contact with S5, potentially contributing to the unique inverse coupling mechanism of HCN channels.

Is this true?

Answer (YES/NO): NO